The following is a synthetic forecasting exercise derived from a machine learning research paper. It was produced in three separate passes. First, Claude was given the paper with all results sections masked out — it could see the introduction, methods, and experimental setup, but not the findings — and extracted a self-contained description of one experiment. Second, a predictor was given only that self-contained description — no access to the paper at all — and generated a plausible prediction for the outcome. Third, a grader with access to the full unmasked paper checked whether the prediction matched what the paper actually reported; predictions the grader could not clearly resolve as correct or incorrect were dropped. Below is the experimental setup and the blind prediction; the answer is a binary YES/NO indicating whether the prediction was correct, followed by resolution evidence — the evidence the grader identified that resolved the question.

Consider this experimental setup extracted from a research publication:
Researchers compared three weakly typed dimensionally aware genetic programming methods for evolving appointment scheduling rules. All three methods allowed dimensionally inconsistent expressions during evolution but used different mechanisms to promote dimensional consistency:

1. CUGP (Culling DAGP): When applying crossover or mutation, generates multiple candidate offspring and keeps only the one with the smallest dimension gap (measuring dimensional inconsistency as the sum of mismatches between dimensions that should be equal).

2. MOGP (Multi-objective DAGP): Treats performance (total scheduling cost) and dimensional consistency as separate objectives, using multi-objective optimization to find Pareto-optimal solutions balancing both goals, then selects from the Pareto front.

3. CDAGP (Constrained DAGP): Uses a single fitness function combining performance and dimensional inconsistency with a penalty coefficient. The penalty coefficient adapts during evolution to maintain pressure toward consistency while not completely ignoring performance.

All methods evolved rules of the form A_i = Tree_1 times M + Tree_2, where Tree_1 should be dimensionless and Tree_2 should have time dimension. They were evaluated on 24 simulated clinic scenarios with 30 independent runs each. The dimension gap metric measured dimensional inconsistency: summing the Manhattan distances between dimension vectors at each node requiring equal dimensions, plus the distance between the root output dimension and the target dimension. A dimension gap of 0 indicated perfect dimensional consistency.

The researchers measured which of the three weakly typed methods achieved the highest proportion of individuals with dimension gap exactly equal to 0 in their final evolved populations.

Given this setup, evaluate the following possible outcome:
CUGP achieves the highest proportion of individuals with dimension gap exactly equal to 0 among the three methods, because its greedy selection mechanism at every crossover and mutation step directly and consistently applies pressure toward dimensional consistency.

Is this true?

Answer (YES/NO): NO